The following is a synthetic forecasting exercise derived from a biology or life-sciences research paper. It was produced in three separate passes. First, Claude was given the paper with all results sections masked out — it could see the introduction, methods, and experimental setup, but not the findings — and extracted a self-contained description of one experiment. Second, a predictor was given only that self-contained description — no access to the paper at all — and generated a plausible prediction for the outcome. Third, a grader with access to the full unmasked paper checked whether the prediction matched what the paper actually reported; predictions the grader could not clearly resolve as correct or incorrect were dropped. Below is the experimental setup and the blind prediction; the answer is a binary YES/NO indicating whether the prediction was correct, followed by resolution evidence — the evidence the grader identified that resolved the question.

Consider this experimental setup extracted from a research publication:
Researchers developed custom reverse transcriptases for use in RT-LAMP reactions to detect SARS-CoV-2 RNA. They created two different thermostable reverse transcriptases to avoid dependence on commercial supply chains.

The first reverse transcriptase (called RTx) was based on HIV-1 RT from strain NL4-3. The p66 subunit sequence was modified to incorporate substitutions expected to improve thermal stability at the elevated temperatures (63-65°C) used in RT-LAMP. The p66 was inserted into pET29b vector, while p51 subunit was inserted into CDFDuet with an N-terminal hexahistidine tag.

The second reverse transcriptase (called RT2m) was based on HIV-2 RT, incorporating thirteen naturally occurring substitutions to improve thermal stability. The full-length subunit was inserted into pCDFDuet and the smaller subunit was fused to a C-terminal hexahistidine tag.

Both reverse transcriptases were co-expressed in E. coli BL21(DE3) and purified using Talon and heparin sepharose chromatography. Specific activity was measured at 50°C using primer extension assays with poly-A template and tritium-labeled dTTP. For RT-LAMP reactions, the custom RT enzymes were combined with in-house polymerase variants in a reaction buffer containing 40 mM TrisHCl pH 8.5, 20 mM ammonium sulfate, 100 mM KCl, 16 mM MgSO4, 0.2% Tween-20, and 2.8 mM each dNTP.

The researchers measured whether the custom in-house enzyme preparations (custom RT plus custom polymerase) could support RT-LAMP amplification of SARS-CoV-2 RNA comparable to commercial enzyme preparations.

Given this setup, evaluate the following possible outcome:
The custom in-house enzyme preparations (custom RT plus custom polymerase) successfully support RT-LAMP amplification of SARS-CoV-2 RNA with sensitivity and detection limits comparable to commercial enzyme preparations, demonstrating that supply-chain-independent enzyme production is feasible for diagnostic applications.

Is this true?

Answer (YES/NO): YES